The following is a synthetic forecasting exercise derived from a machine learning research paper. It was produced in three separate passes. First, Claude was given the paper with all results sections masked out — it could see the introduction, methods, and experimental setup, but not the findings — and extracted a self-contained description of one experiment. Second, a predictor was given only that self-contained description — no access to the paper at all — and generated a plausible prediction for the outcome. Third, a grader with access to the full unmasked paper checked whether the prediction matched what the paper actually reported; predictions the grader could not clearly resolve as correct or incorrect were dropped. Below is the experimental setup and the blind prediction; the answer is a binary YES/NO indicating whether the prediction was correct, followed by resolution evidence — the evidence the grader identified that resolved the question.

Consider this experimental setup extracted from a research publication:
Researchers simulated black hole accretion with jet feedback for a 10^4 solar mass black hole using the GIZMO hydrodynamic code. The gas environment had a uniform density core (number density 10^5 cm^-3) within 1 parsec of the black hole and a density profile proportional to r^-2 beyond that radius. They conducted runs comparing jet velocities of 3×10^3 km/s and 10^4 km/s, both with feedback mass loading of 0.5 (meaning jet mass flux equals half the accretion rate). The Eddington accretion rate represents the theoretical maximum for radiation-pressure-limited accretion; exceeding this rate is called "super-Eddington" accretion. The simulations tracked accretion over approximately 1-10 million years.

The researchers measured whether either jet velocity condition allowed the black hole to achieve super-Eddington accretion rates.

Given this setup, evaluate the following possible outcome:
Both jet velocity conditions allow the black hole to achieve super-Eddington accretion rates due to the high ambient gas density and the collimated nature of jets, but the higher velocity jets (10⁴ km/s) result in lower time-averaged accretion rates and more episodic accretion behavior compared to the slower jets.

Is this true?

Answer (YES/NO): NO